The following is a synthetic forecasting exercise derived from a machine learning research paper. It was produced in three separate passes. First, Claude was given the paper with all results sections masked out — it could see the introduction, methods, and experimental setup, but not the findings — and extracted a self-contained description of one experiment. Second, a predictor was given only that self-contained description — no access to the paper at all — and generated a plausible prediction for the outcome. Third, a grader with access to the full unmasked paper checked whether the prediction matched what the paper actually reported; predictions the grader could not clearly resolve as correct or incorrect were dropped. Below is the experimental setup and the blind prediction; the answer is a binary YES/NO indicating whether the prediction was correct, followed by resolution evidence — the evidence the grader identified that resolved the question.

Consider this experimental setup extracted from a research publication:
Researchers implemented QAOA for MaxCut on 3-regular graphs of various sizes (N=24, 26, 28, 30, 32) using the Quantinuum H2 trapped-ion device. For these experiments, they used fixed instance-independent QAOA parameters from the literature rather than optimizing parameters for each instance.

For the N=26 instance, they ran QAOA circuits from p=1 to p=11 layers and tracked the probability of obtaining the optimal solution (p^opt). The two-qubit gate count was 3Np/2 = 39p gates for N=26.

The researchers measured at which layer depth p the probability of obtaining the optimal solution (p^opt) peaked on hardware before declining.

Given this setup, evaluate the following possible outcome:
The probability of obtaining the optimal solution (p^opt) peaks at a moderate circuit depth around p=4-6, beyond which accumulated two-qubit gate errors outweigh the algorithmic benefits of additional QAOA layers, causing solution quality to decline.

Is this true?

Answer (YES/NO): NO